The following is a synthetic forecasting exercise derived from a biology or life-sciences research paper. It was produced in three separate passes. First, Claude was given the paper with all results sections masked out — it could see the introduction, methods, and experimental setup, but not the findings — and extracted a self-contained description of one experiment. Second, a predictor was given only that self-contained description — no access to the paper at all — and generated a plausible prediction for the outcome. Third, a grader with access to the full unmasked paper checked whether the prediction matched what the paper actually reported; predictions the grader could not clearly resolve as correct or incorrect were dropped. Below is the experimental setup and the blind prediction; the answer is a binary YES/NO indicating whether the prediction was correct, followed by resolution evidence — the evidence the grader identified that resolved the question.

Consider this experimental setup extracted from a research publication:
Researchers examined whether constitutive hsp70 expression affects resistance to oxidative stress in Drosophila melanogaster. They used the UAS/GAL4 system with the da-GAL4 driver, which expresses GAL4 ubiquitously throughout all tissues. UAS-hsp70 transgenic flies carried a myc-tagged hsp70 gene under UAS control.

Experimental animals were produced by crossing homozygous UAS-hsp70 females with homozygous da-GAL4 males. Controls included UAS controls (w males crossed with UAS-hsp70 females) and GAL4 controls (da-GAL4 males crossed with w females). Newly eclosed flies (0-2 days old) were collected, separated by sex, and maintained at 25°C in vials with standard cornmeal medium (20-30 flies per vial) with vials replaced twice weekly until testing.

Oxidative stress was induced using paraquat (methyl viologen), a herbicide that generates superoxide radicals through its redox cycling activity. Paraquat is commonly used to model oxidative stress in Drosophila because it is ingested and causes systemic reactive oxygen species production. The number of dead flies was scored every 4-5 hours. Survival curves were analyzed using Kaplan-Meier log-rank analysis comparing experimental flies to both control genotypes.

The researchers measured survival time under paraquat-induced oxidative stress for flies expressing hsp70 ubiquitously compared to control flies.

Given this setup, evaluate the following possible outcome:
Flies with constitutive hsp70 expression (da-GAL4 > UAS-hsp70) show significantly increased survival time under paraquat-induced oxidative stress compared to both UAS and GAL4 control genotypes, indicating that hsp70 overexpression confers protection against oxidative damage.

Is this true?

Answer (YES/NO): NO